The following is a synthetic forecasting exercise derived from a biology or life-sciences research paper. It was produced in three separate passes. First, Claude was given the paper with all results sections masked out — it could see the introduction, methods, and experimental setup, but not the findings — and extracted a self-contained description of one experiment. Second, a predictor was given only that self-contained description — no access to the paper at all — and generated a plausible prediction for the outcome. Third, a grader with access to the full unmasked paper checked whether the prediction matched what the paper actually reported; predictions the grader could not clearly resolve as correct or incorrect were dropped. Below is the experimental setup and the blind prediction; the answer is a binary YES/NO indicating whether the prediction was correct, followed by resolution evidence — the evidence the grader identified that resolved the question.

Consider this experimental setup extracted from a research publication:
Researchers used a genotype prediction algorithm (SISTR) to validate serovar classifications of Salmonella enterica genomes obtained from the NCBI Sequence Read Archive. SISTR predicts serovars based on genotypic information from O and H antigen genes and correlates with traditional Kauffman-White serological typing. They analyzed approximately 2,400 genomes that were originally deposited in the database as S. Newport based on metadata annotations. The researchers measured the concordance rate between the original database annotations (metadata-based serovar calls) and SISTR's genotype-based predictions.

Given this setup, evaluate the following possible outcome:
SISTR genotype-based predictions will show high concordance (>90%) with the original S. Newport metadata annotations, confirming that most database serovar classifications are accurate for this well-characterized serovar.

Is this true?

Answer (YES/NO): YES